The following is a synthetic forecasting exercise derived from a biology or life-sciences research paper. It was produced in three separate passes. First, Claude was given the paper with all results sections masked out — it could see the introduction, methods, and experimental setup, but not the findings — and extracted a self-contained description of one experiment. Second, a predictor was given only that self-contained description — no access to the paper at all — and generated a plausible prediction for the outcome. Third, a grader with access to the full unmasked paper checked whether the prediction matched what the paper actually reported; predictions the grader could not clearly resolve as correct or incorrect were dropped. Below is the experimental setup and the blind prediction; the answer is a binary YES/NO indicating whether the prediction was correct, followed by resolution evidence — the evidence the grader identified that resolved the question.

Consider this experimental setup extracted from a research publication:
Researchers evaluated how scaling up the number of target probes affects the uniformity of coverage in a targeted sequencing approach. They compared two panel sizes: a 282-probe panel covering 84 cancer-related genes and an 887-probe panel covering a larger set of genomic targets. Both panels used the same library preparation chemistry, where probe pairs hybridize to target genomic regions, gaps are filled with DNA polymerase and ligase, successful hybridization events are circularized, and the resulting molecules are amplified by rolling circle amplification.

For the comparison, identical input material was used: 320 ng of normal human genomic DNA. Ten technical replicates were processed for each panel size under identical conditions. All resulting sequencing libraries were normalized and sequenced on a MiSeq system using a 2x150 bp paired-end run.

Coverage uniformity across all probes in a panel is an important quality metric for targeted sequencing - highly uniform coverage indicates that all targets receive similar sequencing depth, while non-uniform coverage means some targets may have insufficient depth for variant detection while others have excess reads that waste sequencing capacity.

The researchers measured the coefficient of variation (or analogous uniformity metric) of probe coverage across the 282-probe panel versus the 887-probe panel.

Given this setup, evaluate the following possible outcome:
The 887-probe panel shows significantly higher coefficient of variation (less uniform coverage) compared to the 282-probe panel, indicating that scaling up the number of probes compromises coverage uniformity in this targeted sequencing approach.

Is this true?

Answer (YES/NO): NO